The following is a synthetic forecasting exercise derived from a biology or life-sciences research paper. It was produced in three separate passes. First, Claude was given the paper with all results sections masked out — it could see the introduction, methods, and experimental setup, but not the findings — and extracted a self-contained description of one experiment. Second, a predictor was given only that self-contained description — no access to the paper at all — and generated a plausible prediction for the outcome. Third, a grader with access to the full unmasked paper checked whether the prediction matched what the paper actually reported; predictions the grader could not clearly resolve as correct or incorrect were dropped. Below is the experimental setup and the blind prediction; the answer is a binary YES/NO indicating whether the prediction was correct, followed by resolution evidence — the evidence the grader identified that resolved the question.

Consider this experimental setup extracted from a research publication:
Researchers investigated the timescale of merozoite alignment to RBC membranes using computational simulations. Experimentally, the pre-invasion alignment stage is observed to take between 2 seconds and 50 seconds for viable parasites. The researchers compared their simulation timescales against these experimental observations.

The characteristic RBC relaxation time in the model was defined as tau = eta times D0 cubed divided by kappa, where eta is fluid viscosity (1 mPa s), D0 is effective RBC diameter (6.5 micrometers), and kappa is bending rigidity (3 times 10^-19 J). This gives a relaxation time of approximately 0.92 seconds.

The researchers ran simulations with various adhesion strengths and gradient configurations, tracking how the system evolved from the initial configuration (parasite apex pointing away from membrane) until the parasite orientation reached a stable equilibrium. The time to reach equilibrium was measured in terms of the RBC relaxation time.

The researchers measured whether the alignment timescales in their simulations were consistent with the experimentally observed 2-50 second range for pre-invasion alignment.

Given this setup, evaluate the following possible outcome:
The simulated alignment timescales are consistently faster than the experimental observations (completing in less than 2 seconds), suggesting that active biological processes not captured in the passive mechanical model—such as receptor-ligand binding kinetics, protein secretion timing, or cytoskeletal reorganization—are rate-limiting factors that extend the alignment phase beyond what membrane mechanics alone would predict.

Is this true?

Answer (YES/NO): YES